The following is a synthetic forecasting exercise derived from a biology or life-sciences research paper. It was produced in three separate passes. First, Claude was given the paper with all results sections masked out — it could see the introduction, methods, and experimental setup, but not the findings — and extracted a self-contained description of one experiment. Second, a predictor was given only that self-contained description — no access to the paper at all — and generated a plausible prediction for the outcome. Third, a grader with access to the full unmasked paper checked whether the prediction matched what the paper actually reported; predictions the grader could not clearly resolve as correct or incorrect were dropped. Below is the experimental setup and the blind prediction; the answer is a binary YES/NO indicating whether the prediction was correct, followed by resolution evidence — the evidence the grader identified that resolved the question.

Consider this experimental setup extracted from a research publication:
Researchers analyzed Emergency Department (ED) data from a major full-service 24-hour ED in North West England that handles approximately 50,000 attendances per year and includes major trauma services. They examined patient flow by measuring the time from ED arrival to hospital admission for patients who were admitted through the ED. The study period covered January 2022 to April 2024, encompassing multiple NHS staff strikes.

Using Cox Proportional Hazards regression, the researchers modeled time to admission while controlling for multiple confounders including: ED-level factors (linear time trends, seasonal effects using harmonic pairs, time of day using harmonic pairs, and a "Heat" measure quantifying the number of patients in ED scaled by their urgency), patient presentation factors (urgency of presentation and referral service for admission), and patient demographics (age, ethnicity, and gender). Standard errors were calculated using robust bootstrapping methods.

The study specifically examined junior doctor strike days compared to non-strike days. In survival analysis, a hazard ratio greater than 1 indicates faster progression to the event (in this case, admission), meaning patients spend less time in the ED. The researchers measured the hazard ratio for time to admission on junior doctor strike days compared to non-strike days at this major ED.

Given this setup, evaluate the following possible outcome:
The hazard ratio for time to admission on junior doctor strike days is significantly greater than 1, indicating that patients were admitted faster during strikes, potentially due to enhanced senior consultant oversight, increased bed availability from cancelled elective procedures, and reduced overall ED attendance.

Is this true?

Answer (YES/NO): NO